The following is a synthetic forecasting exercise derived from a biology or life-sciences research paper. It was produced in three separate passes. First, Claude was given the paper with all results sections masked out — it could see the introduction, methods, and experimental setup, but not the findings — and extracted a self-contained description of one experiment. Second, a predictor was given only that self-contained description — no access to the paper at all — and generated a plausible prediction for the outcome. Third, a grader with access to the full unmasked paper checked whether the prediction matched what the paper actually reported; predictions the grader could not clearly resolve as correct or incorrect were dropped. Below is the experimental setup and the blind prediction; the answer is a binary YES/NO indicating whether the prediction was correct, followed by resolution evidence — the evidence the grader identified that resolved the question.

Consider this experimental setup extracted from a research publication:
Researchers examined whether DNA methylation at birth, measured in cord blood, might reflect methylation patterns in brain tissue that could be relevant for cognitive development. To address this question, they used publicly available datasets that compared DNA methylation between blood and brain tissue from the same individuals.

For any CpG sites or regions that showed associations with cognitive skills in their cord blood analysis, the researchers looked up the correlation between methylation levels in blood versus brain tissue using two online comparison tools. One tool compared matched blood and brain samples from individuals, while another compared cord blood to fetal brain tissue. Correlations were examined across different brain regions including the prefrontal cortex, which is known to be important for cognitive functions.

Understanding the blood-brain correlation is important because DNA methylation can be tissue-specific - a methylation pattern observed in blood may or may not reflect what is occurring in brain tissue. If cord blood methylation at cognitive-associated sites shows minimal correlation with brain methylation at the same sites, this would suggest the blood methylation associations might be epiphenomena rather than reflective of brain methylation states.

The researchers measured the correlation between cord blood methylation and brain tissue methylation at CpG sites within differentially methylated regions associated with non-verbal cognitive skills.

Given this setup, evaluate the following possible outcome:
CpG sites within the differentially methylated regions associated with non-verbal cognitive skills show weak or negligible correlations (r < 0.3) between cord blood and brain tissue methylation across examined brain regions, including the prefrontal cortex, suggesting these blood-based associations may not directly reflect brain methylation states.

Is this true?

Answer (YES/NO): NO